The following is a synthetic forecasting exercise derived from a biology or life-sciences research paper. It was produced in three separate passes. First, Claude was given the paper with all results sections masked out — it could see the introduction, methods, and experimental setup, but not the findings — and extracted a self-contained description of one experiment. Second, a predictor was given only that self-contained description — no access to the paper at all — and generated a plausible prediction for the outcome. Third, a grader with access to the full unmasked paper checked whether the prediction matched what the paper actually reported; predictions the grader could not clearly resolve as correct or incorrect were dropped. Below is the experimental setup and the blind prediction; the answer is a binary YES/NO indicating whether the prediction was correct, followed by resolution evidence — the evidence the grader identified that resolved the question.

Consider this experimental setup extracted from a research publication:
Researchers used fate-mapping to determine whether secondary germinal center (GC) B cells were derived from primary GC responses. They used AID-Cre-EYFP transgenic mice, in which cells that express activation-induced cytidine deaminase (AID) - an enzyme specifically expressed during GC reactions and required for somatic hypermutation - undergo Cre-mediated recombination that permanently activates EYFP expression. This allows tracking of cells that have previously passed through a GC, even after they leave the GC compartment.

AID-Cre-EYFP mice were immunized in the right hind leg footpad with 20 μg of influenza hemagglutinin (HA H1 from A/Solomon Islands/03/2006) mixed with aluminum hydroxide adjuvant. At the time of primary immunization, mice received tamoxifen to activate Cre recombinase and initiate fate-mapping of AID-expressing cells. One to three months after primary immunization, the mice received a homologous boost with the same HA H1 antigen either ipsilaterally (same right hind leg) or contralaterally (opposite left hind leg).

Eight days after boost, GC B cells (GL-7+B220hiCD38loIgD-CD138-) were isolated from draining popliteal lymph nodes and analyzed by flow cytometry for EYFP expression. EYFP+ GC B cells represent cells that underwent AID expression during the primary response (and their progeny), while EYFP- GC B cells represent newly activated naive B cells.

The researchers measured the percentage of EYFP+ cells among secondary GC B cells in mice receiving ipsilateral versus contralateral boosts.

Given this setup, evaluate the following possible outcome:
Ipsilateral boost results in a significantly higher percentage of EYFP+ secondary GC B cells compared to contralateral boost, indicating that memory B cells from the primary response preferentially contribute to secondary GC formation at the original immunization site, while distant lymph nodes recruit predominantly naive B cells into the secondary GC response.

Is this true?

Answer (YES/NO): YES